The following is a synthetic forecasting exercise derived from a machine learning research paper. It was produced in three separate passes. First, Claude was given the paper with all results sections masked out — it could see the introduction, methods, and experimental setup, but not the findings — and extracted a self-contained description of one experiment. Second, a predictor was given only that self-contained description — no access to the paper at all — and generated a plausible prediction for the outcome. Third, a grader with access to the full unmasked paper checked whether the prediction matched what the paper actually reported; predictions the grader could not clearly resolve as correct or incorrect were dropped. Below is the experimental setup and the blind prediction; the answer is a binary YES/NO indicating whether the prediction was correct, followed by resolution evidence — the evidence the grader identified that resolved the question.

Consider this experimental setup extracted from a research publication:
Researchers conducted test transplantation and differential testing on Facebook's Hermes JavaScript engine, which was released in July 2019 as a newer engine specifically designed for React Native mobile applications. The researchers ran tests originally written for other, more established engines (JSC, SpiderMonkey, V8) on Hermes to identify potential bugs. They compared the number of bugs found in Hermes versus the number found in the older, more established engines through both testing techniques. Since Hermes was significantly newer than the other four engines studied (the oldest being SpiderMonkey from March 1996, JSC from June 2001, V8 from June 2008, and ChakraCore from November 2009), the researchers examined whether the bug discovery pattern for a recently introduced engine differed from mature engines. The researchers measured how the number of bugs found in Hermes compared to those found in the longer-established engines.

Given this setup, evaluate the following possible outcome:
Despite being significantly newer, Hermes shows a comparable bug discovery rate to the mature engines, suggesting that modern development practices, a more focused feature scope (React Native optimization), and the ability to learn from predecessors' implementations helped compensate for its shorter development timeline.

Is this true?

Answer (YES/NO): NO